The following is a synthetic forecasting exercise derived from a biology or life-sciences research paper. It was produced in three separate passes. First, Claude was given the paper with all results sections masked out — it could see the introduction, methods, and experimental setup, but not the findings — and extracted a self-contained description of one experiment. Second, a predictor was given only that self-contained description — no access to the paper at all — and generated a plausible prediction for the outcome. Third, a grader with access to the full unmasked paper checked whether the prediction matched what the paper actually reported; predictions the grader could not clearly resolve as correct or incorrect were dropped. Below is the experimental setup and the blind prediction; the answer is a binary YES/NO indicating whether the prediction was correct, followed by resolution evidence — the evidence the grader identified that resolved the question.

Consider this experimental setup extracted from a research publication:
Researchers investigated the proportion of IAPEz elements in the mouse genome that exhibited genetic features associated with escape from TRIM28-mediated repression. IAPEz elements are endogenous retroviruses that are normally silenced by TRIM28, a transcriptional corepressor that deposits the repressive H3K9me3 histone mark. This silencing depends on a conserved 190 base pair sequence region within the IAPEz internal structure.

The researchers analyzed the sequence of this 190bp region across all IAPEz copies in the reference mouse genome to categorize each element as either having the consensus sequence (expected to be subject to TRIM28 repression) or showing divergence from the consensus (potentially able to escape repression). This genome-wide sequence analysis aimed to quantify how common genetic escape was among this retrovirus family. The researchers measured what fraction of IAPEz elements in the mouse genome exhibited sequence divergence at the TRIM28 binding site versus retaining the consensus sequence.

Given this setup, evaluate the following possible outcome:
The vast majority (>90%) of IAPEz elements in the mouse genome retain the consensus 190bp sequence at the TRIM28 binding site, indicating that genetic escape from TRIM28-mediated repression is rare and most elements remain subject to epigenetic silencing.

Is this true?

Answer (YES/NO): NO